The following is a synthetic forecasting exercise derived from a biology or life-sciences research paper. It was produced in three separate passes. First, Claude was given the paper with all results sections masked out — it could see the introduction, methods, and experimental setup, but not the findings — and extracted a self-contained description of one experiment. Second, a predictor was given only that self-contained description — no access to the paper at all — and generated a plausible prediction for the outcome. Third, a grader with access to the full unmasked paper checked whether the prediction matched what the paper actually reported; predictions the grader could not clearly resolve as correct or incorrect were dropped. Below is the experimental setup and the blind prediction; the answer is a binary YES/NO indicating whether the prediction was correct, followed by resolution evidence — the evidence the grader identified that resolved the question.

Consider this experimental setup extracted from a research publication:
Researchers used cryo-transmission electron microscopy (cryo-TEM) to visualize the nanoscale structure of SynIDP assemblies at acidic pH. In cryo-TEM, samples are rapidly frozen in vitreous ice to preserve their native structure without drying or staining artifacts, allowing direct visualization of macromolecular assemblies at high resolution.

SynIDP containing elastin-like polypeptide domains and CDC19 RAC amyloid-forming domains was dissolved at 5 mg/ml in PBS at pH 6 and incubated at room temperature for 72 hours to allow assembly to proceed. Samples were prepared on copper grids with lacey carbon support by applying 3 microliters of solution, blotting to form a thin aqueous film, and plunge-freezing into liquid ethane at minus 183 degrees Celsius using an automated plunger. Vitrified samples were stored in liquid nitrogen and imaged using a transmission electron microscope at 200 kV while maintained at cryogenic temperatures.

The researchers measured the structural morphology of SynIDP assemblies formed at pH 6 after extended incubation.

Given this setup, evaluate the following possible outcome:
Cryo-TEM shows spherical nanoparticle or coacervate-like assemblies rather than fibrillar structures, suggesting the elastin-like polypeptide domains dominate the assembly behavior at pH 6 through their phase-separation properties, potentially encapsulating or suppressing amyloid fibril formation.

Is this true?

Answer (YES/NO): NO